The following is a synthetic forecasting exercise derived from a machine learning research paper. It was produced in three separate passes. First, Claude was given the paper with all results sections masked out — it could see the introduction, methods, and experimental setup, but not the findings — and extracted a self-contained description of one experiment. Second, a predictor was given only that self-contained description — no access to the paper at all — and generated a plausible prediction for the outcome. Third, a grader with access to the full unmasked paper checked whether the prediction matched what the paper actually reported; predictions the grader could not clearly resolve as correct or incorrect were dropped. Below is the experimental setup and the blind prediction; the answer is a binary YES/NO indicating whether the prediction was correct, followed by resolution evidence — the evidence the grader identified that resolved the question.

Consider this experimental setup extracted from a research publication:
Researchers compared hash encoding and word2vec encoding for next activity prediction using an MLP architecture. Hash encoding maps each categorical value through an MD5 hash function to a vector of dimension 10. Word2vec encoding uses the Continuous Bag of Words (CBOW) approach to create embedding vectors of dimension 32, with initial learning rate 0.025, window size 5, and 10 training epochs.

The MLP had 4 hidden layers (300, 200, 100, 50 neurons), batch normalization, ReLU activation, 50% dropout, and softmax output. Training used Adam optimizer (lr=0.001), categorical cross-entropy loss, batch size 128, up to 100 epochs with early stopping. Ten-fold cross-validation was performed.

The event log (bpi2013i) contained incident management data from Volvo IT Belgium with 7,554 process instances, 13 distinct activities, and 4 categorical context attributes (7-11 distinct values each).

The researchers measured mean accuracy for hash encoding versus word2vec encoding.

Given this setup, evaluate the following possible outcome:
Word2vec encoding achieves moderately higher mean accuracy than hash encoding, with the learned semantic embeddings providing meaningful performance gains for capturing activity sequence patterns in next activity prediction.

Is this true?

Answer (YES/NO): NO